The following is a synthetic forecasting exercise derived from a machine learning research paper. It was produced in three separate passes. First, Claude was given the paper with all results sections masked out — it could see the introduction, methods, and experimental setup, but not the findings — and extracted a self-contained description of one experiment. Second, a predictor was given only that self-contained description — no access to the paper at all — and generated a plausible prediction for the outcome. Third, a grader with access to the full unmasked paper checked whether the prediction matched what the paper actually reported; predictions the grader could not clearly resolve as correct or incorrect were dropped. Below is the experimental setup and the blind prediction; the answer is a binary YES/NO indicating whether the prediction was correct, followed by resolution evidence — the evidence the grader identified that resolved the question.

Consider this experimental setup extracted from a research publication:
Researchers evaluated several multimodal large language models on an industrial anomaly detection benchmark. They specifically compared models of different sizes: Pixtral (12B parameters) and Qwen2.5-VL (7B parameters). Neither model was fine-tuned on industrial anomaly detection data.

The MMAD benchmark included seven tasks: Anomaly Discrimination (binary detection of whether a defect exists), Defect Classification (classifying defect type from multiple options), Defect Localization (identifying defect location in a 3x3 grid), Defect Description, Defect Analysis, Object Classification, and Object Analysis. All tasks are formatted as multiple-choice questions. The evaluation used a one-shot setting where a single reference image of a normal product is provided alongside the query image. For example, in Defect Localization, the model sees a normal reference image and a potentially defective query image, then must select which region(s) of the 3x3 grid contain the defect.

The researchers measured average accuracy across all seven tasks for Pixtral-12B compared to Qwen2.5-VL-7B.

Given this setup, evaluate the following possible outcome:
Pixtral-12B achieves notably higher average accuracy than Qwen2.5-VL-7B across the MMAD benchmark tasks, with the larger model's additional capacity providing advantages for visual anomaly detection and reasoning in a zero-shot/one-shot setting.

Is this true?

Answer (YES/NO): NO